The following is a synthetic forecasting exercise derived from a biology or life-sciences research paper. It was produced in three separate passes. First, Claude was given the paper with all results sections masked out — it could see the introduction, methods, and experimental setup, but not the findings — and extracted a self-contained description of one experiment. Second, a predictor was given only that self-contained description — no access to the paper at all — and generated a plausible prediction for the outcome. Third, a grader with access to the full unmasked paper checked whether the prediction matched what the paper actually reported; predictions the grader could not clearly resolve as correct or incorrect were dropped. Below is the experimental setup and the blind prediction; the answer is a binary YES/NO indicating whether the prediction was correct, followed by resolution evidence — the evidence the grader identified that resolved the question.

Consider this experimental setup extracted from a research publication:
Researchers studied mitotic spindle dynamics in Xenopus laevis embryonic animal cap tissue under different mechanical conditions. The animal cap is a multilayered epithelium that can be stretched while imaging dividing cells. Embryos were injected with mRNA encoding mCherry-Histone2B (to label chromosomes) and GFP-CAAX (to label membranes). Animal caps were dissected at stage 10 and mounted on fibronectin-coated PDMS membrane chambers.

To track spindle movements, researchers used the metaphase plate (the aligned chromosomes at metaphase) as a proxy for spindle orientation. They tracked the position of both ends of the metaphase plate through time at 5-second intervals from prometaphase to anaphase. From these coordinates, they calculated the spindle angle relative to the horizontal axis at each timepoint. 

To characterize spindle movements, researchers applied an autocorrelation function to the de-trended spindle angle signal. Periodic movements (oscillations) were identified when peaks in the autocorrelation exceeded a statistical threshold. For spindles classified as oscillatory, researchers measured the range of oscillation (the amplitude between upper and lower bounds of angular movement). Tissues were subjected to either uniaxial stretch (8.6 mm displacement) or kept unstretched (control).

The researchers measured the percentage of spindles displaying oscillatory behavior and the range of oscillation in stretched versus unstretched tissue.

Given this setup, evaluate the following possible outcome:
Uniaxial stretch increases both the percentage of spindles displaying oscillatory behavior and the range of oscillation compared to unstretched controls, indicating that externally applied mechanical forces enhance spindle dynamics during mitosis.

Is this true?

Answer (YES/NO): YES